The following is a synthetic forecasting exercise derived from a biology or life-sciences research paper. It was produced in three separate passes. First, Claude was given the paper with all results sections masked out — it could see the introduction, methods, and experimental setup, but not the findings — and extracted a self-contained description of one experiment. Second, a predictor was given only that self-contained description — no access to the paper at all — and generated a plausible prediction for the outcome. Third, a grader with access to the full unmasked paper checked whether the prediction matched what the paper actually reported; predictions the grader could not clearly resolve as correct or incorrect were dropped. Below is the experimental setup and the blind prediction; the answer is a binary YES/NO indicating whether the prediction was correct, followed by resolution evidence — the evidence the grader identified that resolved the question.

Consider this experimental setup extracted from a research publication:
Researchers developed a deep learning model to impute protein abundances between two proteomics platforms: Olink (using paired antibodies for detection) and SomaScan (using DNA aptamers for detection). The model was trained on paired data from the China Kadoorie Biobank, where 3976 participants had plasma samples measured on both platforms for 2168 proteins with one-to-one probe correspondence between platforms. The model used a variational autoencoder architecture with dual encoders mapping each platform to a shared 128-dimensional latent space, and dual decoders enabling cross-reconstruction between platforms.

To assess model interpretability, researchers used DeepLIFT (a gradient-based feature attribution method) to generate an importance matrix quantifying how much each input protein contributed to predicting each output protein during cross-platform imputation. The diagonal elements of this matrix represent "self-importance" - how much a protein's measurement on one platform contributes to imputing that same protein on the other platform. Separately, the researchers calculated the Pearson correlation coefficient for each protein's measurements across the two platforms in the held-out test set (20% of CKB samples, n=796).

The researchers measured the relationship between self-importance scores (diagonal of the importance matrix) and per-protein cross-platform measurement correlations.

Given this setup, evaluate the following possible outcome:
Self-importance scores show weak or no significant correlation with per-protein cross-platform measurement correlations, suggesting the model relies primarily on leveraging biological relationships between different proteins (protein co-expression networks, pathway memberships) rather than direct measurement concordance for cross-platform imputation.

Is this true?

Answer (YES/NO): NO